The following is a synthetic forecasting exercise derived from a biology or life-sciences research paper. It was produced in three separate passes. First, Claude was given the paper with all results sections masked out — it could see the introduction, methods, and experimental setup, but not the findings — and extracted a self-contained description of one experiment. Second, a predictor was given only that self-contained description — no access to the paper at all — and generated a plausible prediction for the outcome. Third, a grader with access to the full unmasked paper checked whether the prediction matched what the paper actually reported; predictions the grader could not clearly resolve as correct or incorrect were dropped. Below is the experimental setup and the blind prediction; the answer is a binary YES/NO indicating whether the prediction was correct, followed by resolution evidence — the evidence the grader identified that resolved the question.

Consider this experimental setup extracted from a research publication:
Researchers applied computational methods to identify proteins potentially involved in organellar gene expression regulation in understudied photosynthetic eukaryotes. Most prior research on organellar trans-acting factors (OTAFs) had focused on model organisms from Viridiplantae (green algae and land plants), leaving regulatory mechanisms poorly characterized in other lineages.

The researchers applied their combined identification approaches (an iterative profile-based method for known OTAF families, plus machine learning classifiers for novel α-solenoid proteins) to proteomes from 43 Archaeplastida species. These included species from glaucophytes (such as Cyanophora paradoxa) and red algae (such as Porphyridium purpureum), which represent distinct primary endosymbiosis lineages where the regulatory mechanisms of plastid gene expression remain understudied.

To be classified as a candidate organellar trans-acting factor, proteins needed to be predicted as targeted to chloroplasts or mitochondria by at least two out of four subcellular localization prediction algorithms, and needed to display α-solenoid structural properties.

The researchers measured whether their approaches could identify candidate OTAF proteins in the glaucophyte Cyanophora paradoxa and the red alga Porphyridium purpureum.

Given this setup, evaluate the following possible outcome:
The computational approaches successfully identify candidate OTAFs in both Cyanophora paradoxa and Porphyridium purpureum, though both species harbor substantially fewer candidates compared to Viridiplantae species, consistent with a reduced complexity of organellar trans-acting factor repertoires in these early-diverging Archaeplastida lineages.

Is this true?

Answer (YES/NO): NO